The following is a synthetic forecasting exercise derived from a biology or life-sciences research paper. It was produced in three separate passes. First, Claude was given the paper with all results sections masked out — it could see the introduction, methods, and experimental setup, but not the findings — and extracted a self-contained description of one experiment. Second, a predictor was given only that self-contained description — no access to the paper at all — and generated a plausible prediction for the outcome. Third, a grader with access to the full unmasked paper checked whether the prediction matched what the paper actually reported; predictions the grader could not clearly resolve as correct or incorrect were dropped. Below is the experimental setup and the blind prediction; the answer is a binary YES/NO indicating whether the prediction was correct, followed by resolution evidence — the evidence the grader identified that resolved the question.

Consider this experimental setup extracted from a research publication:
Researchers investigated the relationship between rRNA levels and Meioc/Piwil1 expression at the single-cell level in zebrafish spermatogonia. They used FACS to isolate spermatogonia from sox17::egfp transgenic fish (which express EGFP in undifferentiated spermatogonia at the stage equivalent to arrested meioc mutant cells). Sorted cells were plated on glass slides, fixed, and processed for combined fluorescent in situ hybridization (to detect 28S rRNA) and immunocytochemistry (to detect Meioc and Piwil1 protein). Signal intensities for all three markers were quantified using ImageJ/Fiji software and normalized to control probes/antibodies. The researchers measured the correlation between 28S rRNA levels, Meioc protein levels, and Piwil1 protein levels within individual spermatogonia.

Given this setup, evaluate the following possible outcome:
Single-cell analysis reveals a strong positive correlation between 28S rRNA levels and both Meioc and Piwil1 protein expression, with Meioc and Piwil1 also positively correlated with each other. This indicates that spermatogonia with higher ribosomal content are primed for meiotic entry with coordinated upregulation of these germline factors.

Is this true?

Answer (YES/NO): NO